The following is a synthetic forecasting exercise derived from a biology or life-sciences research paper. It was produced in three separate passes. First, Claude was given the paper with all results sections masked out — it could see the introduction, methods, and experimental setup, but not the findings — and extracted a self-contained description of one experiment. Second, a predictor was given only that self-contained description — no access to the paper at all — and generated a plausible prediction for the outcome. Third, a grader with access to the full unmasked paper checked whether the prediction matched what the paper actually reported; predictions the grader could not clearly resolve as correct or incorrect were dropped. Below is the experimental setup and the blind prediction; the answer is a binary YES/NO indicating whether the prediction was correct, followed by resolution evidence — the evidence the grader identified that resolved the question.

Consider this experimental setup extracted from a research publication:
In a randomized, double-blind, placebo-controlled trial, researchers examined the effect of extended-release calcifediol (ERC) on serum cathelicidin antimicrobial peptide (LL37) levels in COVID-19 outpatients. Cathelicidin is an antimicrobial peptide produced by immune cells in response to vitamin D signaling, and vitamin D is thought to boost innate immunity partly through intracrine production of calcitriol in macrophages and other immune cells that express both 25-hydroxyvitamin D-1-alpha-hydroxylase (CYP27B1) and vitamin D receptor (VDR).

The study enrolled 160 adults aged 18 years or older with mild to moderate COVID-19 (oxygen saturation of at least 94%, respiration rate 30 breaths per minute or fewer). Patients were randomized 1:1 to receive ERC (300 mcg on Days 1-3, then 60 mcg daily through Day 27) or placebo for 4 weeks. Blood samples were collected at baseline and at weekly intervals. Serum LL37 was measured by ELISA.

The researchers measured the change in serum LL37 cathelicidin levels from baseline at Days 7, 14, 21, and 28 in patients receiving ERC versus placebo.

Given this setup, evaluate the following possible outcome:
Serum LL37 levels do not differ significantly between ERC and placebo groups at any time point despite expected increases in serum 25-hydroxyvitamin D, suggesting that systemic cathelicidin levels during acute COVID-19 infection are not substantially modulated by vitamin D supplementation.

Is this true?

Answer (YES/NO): NO